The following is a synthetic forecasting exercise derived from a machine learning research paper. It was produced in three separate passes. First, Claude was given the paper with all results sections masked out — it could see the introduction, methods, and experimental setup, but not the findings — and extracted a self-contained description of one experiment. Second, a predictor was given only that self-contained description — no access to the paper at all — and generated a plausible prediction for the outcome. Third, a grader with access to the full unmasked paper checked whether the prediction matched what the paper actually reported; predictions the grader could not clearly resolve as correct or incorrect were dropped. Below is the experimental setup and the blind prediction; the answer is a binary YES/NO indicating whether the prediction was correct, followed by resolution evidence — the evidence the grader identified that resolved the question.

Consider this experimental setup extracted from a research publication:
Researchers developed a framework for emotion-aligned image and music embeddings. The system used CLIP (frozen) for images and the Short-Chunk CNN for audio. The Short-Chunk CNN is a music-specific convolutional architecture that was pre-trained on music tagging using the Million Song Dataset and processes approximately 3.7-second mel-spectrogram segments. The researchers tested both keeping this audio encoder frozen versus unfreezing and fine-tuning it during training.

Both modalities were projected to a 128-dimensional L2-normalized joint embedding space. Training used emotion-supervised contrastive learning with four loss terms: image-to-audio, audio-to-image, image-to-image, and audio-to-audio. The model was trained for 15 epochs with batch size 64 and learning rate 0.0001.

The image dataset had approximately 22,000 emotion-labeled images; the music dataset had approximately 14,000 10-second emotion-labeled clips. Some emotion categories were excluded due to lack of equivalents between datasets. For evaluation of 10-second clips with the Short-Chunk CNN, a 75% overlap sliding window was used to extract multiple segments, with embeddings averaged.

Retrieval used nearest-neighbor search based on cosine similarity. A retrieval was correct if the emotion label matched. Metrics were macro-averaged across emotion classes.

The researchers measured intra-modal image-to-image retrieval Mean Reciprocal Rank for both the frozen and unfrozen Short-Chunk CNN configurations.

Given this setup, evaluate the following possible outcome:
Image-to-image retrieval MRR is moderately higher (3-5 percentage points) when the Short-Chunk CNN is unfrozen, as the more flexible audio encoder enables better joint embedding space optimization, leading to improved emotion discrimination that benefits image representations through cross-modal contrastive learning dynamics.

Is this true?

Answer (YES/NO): NO